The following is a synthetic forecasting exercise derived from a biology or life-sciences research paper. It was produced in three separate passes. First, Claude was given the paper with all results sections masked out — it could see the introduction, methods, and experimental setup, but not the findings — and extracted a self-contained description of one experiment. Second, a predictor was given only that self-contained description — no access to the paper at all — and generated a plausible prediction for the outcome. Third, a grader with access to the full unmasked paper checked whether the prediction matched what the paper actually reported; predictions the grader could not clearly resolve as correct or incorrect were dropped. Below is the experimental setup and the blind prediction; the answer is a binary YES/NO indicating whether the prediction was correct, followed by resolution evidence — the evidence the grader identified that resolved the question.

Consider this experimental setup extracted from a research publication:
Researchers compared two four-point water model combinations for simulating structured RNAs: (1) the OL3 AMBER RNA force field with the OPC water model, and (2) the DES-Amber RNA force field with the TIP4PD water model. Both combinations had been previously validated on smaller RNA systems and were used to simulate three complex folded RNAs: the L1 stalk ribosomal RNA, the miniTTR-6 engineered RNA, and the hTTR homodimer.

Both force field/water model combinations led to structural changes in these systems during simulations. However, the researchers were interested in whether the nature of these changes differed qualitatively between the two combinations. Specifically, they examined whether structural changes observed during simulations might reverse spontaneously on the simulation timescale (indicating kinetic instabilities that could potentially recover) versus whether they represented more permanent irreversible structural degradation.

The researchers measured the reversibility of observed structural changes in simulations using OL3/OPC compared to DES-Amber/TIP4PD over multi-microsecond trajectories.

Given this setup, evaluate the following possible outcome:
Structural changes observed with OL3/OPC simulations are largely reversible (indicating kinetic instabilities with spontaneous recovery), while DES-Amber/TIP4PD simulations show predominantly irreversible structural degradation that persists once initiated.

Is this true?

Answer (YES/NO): YES